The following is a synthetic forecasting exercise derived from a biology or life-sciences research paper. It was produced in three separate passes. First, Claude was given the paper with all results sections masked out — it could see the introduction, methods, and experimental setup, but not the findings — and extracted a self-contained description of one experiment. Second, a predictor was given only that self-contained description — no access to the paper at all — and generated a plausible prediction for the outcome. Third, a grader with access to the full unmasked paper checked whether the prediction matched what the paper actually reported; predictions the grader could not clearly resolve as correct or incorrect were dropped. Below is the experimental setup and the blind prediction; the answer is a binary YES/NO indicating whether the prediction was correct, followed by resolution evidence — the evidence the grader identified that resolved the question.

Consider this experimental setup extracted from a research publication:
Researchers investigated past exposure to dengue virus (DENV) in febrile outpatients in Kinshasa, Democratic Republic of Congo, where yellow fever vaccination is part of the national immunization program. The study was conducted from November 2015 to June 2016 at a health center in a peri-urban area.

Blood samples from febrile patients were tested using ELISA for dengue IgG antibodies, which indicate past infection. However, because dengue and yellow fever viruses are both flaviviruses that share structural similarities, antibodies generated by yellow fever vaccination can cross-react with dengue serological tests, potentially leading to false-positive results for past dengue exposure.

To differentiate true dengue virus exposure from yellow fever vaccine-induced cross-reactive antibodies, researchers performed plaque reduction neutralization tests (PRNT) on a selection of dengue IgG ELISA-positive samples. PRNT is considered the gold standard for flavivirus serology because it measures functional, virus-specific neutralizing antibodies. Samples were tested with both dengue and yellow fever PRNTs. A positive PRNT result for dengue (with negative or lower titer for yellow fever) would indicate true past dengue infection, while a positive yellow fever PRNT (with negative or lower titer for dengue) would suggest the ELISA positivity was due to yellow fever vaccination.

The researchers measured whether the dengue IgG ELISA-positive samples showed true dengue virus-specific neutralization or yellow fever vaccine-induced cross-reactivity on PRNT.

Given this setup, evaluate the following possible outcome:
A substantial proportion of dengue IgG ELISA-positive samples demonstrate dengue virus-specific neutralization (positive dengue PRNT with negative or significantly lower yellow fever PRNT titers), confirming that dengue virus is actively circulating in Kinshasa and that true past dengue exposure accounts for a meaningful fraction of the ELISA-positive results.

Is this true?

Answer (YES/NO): NO